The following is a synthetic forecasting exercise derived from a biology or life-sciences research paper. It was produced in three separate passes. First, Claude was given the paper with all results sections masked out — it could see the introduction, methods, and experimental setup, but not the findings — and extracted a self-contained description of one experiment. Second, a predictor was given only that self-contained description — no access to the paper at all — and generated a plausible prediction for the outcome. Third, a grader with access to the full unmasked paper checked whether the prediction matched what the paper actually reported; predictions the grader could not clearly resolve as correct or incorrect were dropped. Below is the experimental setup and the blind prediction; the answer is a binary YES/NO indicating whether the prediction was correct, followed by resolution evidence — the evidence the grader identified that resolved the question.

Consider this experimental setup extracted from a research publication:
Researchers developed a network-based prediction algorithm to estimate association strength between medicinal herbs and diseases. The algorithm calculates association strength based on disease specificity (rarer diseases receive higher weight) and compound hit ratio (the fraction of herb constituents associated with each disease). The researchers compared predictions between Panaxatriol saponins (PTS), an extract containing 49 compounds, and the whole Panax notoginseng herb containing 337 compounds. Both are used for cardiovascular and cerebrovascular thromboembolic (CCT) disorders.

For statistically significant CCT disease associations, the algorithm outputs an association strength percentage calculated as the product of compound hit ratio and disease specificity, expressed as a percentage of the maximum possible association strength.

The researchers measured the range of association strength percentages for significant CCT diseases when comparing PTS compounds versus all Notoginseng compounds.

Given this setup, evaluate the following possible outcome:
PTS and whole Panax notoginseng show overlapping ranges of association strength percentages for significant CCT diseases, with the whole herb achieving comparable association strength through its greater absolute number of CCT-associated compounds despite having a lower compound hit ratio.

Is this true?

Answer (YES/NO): NO